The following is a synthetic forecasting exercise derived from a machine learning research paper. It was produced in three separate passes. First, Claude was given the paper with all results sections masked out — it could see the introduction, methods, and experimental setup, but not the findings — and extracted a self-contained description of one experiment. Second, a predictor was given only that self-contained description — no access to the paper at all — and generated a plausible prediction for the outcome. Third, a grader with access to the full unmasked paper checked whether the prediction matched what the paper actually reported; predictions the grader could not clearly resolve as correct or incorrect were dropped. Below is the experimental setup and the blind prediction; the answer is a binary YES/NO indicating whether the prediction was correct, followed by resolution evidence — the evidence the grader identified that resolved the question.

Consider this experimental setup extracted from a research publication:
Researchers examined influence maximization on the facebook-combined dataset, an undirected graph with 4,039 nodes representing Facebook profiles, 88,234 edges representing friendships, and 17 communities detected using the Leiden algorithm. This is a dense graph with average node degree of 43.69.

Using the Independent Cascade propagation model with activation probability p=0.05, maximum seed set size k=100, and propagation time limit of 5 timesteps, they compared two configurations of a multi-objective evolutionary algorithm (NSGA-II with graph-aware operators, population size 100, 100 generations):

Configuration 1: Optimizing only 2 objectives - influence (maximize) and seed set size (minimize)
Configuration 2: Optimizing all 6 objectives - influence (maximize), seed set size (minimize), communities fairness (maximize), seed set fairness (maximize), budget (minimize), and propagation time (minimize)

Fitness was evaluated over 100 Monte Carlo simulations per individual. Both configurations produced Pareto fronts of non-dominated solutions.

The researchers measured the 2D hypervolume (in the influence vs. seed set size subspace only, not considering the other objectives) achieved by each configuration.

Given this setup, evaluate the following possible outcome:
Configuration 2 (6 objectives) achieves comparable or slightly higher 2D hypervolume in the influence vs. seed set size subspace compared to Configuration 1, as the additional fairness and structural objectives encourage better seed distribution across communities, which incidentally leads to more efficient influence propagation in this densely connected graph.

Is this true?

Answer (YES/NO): NO